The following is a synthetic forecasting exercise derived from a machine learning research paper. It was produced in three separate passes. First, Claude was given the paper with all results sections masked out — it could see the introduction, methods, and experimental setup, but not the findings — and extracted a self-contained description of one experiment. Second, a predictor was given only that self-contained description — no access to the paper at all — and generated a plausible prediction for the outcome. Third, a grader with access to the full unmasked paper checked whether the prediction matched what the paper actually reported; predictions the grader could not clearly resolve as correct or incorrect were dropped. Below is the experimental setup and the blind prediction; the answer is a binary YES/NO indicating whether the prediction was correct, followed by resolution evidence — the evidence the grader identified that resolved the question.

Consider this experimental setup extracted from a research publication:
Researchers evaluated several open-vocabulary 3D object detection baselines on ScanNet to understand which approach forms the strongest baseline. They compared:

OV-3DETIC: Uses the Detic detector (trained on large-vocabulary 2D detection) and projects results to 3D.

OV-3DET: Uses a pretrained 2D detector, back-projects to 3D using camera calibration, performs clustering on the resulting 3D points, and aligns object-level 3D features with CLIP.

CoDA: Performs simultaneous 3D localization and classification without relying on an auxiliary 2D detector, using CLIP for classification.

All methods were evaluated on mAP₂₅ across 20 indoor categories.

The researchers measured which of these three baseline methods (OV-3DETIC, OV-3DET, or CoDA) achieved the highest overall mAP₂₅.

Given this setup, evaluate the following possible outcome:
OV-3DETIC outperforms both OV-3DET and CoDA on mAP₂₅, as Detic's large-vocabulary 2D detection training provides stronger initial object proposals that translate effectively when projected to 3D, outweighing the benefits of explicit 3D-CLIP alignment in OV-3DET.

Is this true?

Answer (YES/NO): NO